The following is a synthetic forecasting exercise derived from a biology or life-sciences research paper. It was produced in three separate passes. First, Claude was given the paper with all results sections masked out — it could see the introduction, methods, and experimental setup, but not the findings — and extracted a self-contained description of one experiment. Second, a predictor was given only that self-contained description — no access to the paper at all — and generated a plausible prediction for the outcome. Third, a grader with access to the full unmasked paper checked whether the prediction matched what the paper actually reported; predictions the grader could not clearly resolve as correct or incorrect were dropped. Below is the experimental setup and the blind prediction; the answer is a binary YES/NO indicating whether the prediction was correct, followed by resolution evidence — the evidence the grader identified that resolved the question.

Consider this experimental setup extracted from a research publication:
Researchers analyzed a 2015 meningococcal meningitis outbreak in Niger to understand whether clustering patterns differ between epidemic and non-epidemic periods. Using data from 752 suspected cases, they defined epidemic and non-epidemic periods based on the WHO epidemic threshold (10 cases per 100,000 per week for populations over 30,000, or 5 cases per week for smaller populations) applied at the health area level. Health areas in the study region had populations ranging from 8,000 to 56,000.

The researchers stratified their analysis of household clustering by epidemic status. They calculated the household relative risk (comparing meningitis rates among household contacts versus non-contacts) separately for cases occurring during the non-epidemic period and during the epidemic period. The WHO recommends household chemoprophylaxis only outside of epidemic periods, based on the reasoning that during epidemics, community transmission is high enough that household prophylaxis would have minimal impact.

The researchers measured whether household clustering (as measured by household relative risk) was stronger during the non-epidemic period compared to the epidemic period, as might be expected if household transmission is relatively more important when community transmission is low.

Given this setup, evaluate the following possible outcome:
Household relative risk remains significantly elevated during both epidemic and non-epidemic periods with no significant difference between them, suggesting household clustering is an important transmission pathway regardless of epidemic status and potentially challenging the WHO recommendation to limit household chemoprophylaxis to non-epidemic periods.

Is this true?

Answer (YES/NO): NO